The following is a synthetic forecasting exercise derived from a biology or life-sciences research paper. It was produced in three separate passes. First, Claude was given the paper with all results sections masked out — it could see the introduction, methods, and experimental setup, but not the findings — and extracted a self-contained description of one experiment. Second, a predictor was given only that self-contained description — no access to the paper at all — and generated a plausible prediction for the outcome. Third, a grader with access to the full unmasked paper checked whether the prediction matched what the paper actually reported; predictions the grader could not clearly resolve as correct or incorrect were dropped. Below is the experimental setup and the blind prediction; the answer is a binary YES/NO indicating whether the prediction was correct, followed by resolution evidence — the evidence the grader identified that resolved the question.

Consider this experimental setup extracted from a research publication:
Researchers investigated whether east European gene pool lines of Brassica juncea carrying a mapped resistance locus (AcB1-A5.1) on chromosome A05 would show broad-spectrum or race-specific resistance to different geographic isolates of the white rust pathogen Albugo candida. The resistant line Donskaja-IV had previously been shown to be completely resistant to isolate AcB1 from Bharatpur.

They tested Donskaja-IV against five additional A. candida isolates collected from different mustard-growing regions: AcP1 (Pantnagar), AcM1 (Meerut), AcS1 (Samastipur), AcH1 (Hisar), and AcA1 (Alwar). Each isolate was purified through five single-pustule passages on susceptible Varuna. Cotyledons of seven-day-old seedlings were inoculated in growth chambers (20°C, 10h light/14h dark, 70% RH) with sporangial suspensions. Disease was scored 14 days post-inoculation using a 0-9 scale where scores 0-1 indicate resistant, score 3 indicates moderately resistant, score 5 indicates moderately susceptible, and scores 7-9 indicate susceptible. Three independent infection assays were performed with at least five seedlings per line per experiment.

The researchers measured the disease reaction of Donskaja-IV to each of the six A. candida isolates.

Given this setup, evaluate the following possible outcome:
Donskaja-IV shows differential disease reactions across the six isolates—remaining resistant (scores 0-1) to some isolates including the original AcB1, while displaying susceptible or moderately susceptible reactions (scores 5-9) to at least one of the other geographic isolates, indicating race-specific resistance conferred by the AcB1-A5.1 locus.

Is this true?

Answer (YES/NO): NO